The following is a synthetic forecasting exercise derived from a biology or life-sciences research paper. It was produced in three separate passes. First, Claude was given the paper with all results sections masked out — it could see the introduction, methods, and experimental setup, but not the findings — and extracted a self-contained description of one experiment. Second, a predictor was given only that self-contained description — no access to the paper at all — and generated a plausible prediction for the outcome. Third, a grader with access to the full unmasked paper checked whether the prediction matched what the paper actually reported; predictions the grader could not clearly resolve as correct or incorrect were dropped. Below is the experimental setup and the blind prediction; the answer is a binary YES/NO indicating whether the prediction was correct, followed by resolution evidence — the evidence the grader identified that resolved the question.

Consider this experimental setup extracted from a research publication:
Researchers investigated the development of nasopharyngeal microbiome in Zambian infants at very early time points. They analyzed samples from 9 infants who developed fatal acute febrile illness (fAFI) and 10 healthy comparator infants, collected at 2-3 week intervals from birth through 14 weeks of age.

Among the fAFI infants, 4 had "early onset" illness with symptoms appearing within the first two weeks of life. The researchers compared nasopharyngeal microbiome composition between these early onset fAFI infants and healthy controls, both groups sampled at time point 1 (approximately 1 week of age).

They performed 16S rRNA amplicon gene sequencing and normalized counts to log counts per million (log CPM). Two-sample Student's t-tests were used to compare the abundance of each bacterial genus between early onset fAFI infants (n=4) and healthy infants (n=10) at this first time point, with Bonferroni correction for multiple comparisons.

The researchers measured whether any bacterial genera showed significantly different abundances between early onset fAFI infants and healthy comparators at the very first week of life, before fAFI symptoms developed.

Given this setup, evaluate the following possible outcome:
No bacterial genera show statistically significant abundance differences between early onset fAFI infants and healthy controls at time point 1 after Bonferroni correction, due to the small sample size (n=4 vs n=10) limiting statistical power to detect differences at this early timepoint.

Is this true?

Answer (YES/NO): NO